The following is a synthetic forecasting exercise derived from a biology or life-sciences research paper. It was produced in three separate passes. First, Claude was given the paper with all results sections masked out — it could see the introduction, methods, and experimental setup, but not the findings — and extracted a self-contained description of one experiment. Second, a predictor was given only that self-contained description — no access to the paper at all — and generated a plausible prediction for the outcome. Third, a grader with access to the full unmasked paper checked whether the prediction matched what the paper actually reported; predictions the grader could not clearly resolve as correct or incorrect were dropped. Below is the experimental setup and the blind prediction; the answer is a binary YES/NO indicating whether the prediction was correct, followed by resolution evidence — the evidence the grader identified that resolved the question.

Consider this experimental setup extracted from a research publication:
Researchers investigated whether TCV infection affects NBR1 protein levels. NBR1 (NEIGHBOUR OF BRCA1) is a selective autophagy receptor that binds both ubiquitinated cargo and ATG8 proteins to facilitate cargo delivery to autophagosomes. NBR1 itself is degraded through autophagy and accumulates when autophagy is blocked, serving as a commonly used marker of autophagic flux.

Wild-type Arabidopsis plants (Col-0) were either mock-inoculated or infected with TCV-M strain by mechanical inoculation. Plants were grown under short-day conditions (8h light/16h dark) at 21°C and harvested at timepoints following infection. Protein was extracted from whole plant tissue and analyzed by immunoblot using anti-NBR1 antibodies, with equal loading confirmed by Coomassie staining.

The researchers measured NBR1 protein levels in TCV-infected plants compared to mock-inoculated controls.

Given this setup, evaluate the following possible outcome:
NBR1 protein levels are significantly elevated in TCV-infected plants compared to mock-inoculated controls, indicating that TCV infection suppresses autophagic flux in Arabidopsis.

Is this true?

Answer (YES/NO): NO